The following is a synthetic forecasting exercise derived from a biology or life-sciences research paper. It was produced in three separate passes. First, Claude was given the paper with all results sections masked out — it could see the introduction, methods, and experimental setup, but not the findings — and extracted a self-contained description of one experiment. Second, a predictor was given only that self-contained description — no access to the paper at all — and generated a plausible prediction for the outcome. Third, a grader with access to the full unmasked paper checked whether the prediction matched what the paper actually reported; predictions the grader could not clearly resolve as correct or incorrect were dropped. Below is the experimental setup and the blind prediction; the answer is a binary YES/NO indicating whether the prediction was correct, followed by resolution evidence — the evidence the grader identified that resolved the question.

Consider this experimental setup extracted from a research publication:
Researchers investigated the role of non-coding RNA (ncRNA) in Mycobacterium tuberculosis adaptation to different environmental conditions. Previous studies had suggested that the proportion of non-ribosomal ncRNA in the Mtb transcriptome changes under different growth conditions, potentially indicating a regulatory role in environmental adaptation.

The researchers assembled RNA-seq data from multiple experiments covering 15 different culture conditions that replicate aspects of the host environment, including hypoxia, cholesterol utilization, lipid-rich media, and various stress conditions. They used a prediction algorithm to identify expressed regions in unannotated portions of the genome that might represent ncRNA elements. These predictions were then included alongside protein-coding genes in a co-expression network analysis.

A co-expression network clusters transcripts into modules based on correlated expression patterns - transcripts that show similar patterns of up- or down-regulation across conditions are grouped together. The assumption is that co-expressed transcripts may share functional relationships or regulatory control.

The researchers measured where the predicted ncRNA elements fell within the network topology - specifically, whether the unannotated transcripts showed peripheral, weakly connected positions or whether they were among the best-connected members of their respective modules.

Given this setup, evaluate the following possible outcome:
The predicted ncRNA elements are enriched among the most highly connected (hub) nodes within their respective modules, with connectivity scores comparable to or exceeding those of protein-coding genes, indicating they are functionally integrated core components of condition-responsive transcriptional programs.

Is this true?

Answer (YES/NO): YES